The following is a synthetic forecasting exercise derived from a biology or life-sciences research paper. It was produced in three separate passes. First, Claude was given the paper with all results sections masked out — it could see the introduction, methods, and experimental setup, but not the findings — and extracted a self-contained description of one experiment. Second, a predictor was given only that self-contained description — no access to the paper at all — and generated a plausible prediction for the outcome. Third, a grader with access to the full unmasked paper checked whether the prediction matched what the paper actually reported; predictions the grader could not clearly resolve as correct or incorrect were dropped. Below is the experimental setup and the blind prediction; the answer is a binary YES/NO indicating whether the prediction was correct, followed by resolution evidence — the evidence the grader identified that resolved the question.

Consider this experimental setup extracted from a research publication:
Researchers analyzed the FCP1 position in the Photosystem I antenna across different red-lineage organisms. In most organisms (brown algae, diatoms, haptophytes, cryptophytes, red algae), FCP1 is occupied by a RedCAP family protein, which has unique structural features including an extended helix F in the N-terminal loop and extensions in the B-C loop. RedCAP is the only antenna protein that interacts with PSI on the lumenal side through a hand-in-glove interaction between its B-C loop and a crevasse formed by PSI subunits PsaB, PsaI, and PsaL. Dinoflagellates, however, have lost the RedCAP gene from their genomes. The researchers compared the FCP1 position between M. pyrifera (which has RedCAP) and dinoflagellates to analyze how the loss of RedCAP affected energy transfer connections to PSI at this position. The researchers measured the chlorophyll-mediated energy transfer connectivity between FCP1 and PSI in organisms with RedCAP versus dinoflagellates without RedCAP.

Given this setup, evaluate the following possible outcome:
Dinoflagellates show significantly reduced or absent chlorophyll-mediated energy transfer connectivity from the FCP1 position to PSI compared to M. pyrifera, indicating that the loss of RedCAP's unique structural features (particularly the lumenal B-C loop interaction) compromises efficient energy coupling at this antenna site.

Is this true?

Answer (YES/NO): NO